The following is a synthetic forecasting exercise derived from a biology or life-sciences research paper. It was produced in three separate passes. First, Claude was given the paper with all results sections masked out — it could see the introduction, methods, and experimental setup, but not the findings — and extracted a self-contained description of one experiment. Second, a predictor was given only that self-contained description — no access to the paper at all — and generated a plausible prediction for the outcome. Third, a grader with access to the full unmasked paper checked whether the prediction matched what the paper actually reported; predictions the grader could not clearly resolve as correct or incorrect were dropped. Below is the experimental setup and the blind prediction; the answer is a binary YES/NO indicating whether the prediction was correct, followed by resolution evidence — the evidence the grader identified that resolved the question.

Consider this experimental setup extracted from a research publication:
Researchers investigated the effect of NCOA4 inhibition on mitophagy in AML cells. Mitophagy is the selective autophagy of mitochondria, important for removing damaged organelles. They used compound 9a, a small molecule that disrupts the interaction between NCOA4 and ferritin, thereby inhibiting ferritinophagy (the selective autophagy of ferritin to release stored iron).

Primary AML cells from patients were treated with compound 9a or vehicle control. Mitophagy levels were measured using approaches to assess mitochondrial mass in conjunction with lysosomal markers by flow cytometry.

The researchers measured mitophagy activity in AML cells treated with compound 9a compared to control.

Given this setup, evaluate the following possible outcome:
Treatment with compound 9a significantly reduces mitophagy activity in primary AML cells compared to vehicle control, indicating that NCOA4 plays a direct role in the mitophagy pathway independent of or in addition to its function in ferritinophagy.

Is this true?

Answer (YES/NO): NO